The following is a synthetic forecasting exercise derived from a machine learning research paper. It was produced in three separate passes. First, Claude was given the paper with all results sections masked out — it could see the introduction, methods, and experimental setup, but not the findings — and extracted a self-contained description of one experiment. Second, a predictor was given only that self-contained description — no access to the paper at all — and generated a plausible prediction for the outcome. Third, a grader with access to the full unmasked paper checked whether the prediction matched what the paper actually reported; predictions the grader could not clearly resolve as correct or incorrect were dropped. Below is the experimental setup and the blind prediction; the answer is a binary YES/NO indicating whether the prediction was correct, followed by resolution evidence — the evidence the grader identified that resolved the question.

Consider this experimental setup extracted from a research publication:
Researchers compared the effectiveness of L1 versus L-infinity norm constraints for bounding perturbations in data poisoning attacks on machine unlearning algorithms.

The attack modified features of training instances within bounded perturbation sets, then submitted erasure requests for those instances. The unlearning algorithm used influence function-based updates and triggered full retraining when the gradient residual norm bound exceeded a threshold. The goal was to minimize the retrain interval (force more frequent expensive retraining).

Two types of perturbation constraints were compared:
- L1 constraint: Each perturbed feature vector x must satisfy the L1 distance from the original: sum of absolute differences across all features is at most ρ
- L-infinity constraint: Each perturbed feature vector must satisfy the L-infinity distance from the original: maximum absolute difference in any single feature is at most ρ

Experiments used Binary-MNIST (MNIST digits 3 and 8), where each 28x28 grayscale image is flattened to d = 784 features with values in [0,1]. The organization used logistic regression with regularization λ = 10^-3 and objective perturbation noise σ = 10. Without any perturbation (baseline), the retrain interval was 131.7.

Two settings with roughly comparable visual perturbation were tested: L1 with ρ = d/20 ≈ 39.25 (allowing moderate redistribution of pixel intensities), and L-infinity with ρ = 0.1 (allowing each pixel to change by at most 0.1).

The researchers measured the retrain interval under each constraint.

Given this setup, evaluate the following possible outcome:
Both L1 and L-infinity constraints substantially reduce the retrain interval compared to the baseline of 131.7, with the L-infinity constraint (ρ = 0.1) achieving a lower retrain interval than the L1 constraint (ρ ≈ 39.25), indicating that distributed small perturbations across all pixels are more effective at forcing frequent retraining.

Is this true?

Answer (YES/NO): NO